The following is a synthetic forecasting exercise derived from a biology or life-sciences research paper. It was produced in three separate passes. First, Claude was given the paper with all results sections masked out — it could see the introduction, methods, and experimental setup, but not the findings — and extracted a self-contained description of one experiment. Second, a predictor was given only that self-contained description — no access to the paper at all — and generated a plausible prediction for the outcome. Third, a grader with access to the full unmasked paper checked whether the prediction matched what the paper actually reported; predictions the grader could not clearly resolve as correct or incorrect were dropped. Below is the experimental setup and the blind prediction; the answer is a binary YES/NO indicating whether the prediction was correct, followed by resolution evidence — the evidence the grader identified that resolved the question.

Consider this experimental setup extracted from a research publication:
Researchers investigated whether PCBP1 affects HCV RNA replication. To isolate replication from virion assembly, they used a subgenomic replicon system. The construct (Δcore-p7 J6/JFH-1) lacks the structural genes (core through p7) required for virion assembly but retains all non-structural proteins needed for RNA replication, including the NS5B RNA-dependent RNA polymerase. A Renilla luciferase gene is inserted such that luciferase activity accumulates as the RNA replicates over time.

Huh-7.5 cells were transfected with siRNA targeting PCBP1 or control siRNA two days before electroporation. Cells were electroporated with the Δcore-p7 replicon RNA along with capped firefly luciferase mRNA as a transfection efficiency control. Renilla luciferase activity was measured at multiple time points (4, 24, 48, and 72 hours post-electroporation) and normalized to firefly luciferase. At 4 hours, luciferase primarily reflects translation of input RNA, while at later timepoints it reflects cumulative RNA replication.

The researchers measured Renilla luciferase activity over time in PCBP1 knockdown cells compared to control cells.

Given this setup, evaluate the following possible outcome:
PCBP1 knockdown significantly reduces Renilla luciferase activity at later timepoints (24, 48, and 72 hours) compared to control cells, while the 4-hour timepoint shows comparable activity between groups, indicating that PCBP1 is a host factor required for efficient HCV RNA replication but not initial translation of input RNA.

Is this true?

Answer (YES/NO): NO